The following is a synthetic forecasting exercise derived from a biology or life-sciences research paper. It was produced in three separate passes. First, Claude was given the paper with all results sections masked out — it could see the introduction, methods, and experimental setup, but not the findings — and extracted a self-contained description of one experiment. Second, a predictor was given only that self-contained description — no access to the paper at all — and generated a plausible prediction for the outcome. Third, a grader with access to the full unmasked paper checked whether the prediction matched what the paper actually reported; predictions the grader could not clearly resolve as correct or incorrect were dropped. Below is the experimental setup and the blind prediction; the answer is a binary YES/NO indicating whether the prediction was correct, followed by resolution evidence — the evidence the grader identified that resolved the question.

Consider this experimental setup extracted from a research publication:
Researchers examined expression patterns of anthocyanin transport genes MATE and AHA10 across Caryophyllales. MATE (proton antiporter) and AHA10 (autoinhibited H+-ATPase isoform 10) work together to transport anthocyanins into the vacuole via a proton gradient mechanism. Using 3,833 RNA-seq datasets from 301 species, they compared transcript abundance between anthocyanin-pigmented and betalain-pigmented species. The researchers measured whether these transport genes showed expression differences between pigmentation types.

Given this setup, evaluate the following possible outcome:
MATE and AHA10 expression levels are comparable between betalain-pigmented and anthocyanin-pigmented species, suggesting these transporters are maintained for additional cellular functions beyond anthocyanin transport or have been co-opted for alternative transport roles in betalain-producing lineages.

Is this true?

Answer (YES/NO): NO